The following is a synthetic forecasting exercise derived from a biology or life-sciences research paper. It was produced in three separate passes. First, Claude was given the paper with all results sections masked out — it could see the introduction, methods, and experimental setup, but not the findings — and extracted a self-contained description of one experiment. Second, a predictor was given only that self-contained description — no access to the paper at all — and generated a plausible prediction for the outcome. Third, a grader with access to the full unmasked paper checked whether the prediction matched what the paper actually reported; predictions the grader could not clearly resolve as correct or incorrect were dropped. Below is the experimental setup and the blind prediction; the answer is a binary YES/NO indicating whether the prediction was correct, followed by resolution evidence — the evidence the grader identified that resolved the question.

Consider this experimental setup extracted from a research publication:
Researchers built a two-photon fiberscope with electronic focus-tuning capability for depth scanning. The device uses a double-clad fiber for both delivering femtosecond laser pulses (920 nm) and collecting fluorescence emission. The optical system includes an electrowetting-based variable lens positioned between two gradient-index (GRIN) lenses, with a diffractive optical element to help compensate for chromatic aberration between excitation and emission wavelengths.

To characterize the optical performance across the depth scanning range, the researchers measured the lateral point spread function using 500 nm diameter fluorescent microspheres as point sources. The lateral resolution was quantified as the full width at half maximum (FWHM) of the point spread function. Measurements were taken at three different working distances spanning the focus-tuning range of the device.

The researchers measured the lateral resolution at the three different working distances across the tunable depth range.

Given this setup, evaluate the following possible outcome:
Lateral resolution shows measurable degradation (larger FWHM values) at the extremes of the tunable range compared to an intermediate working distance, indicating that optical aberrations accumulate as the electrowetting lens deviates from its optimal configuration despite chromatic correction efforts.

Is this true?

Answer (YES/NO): NO